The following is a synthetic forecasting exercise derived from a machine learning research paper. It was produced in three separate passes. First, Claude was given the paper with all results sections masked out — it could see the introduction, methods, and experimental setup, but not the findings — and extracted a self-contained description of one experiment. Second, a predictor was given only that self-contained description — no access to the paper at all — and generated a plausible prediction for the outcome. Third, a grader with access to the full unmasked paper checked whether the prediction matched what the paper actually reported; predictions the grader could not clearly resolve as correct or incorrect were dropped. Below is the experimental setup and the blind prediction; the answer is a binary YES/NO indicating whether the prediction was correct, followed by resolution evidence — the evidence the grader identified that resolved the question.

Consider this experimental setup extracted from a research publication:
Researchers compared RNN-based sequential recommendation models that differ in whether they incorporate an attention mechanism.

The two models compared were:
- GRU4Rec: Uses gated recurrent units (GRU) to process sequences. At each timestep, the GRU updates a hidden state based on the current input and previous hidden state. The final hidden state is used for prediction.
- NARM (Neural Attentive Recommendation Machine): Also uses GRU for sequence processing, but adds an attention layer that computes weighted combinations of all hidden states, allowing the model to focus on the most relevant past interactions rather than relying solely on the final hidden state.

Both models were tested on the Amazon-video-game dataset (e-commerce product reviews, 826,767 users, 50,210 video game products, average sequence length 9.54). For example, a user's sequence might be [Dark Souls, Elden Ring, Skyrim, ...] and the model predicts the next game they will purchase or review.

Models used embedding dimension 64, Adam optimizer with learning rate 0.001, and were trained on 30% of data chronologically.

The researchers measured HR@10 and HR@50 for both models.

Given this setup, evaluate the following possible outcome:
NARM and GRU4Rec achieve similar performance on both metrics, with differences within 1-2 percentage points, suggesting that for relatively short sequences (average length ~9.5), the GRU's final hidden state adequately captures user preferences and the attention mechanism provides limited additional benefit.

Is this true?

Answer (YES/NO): NO